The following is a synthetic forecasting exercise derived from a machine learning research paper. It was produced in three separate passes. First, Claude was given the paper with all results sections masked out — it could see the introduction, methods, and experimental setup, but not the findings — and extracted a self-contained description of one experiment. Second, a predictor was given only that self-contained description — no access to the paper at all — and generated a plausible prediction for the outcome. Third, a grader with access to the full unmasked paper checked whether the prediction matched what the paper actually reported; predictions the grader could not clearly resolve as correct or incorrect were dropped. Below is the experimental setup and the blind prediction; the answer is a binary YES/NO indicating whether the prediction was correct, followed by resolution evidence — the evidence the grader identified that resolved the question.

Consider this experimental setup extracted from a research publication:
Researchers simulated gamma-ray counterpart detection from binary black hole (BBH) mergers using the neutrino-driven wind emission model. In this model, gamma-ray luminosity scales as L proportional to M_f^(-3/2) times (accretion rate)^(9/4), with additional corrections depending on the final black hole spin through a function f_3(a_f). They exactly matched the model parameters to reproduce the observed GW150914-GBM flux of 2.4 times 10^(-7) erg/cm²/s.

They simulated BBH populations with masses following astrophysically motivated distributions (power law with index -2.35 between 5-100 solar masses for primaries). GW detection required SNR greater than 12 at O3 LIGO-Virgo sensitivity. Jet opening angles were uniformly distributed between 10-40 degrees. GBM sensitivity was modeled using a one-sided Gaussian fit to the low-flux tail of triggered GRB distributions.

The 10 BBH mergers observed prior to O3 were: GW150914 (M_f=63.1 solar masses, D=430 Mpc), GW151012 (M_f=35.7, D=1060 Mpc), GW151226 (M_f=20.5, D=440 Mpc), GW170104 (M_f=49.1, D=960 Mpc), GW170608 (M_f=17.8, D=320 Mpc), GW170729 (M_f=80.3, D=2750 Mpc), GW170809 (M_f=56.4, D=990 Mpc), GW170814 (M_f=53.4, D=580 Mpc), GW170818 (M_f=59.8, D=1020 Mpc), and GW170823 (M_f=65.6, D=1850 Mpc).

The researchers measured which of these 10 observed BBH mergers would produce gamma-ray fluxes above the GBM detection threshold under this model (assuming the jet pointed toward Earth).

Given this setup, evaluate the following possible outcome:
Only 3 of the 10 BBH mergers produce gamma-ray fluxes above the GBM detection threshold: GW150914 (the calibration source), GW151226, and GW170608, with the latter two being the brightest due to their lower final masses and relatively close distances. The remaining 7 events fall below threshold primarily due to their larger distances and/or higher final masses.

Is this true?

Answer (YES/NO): NO